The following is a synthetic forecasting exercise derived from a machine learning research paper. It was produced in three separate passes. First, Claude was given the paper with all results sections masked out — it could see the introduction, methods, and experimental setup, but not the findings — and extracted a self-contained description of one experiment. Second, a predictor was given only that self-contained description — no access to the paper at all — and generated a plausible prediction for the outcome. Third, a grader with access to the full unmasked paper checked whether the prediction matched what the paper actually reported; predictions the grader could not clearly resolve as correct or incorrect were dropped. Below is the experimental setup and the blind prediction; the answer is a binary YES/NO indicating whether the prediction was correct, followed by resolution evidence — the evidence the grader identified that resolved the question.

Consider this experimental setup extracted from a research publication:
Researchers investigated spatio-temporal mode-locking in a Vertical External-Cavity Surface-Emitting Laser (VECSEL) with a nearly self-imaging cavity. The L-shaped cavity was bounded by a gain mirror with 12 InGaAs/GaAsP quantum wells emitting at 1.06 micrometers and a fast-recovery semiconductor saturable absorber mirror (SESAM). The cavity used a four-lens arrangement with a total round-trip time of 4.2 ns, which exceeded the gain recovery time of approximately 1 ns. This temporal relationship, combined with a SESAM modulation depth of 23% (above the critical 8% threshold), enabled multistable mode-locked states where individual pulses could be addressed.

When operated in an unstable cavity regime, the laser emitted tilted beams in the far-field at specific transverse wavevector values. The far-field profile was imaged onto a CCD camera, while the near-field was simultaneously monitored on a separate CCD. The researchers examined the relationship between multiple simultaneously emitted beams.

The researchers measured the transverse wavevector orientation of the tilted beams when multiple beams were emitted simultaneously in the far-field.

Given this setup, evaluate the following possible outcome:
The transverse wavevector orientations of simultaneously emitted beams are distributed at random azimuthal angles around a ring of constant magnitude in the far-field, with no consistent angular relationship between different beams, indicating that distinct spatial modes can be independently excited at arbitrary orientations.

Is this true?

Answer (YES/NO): NO